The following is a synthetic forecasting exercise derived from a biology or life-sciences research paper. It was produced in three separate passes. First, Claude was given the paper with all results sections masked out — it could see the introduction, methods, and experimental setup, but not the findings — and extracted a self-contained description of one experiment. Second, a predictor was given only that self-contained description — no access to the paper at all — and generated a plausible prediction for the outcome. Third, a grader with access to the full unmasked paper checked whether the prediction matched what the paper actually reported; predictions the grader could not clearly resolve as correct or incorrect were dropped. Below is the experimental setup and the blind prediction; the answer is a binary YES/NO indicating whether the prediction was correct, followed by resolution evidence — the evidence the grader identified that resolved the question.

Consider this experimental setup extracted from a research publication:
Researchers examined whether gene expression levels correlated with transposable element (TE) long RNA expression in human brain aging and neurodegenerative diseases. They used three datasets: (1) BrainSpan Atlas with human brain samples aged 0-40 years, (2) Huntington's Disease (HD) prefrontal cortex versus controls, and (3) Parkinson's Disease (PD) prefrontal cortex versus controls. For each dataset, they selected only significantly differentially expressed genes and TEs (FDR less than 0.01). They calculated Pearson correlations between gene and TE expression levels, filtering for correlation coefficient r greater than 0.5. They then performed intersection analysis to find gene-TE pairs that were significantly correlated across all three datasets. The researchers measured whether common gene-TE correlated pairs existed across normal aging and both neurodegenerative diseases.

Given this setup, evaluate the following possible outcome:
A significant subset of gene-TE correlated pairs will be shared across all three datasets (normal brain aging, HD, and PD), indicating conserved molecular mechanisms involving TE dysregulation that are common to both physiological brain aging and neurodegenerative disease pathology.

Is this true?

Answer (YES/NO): YES